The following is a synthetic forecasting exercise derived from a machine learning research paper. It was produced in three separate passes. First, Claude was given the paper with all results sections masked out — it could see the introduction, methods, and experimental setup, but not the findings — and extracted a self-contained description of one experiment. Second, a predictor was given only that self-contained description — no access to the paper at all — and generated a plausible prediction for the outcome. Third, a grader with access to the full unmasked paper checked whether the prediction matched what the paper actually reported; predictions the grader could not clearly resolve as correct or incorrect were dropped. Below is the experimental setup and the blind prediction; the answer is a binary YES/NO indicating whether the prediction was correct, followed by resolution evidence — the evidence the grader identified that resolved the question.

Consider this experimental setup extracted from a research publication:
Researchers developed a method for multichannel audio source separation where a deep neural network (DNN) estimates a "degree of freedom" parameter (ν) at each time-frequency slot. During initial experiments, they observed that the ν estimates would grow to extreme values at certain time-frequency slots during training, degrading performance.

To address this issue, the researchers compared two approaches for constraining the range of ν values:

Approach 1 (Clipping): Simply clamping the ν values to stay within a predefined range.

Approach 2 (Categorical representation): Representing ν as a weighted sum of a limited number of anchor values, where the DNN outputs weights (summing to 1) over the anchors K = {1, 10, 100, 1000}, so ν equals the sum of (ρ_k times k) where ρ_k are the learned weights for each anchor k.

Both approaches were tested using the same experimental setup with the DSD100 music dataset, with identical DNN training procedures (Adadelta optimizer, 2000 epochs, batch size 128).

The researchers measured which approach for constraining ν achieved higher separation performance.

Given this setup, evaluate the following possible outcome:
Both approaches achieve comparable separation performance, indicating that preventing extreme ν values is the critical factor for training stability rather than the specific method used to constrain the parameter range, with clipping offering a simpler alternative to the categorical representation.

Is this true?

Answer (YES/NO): NO